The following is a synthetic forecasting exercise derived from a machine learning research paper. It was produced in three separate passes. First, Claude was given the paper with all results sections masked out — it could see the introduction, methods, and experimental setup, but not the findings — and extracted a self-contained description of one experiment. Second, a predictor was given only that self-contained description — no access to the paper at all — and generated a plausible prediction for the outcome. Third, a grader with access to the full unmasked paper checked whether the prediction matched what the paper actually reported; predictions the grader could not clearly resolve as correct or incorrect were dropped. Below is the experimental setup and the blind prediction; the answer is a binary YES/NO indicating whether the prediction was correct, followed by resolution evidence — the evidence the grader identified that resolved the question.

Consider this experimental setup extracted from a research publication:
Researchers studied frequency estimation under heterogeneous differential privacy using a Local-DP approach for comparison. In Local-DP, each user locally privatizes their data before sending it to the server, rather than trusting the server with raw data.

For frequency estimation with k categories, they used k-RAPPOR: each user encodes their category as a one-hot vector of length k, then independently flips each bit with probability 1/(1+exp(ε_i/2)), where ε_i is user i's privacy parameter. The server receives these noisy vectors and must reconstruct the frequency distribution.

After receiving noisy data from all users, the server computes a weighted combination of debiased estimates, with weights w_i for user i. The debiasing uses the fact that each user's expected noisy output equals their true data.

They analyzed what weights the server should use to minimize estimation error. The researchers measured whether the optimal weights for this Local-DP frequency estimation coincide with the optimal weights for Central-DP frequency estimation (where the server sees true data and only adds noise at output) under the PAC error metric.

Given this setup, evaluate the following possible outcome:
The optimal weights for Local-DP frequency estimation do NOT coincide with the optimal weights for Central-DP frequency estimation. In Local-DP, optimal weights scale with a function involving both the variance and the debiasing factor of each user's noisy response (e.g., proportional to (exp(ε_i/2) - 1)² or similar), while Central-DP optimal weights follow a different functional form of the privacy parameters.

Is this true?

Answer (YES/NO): YES